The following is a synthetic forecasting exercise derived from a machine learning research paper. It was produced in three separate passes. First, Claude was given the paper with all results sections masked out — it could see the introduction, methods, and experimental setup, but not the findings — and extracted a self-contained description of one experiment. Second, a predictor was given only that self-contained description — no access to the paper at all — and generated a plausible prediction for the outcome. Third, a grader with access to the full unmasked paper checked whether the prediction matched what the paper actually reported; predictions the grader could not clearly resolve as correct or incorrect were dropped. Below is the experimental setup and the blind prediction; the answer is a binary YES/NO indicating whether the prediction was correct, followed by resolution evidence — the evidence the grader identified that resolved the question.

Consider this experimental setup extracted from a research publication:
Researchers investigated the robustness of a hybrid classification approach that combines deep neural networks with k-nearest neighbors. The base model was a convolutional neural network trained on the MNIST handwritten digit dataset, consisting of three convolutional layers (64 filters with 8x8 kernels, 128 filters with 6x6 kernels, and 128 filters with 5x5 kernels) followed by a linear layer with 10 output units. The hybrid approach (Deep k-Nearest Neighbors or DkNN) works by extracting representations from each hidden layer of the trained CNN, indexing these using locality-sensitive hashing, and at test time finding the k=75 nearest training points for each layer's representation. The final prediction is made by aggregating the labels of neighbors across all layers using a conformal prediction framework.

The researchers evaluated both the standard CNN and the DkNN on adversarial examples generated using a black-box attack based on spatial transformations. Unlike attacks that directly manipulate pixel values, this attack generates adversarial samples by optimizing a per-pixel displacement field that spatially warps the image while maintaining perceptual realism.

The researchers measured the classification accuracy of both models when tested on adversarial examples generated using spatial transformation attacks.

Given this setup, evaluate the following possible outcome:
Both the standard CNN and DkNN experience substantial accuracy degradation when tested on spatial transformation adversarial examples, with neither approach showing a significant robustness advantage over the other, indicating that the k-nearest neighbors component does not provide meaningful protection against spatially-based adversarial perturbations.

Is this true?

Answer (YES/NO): YES